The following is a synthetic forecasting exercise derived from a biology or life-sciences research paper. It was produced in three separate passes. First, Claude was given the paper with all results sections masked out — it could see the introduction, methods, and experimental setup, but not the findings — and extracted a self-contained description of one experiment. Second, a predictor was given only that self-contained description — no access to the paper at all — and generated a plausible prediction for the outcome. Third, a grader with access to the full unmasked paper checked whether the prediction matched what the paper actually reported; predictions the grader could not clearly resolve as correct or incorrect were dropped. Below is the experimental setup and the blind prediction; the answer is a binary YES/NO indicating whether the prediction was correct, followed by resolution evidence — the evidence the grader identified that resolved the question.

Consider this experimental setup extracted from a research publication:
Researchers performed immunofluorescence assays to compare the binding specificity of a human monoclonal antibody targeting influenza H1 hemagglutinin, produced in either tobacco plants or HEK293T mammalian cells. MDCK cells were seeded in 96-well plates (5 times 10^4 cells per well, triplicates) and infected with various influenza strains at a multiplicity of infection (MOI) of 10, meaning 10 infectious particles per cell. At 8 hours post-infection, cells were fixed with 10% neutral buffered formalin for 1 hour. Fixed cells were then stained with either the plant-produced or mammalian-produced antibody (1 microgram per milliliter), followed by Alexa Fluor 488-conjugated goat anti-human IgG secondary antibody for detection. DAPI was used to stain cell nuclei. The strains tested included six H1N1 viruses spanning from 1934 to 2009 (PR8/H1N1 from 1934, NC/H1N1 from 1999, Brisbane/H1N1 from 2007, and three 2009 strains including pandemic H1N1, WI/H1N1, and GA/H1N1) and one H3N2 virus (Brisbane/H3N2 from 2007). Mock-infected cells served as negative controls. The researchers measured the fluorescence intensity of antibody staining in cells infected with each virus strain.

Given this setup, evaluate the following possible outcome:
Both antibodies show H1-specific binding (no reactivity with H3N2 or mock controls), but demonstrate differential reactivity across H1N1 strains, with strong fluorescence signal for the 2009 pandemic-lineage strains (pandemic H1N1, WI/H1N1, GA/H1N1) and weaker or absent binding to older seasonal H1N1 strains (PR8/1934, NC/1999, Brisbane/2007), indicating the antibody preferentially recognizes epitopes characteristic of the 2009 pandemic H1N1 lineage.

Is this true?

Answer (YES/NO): NO